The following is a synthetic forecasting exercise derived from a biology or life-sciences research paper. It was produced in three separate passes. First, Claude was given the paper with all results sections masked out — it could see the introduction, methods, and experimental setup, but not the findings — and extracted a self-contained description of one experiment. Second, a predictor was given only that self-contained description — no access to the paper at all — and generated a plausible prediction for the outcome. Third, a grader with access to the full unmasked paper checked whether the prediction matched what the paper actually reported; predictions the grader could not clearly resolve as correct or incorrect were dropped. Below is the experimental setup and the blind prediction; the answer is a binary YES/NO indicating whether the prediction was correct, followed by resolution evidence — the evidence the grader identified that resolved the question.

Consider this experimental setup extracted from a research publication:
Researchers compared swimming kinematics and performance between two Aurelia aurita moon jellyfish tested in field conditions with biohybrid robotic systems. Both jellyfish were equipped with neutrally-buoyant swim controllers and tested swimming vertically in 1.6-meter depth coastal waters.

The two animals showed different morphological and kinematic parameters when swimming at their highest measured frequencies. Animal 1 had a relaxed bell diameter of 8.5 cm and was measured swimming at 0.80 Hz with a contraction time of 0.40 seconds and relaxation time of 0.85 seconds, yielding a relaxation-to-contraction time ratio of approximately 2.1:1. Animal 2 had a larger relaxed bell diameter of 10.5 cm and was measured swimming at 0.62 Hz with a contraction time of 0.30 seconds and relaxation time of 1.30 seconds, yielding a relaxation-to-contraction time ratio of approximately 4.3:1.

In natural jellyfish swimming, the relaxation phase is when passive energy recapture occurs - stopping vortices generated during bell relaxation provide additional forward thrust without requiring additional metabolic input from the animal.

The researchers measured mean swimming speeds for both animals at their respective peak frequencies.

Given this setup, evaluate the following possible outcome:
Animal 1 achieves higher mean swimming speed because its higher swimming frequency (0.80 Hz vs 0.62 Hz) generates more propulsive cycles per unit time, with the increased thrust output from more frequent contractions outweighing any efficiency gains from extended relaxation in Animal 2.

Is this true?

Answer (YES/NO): NO